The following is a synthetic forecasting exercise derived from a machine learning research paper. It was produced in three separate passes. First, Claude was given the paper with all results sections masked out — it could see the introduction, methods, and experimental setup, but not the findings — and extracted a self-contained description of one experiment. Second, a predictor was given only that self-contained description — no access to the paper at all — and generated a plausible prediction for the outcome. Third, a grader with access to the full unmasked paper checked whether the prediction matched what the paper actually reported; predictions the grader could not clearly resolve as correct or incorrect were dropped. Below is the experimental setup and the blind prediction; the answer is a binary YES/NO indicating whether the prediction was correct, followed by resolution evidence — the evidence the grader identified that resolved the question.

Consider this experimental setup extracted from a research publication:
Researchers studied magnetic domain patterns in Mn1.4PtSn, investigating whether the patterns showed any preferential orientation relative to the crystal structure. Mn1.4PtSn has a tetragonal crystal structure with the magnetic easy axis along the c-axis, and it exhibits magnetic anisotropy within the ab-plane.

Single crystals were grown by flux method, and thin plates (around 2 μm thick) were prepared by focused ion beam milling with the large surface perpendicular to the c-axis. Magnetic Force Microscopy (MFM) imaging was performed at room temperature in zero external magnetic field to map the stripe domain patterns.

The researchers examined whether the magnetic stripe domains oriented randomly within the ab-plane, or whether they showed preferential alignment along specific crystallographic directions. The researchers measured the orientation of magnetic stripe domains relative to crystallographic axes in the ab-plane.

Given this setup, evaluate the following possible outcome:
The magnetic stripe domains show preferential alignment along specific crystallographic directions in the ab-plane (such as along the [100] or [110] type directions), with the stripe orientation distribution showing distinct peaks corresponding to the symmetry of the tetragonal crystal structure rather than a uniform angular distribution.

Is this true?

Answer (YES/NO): YES